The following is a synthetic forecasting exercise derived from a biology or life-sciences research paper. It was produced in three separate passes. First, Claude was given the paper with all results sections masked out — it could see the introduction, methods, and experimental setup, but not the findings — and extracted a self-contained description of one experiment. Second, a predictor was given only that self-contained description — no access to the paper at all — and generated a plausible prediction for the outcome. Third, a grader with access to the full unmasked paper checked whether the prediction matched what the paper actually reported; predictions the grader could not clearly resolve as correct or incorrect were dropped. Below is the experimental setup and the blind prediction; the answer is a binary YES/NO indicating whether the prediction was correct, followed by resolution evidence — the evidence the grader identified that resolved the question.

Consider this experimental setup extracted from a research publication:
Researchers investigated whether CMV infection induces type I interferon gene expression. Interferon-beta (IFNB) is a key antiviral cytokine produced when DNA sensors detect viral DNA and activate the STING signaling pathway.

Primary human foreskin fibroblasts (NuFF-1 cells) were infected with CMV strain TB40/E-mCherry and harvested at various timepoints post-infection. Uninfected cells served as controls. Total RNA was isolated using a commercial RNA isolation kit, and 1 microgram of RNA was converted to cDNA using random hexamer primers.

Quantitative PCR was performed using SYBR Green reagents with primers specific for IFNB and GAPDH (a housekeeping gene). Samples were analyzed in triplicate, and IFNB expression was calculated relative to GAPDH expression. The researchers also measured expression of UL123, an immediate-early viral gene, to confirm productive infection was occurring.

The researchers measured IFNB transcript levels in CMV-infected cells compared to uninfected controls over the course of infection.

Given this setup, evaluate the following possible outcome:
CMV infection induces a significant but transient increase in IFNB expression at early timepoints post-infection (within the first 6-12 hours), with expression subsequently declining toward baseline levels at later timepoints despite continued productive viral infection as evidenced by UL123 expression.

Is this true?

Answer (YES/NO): NO